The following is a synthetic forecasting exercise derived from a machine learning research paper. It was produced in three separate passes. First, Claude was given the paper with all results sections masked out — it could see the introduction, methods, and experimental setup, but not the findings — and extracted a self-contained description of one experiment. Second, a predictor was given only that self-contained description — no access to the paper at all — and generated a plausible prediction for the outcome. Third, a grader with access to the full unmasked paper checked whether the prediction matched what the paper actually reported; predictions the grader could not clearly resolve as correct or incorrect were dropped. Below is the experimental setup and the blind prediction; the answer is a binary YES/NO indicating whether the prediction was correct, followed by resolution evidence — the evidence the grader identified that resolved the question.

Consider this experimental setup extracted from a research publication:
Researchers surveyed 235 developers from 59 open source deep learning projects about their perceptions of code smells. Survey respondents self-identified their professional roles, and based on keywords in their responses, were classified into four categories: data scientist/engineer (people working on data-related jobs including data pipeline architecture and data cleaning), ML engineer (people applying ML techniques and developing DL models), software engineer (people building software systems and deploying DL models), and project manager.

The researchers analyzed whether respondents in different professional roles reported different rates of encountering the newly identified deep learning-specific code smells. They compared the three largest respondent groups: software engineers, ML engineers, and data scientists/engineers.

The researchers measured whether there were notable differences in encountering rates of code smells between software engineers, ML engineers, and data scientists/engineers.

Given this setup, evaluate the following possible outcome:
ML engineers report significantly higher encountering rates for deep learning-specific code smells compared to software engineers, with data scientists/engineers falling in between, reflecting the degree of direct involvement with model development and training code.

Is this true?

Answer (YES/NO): NO